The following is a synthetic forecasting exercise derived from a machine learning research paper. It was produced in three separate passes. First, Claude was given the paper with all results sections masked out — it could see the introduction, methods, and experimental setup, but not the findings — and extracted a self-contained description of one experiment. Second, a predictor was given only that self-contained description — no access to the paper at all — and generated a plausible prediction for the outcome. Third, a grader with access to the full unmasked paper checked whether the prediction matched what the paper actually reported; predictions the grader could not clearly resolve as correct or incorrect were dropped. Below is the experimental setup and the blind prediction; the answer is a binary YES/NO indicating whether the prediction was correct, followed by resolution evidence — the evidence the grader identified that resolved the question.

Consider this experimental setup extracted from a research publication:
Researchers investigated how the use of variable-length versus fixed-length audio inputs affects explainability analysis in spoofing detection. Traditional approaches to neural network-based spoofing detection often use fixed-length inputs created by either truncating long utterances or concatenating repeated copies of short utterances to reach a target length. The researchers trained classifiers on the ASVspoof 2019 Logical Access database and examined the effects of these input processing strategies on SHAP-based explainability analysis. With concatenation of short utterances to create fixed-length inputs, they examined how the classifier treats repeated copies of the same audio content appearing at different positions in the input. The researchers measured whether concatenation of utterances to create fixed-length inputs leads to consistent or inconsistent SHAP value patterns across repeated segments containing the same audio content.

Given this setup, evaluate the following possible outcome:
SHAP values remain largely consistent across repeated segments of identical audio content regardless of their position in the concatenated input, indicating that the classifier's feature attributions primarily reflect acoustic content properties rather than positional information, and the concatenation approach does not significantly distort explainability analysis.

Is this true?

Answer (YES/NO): NO